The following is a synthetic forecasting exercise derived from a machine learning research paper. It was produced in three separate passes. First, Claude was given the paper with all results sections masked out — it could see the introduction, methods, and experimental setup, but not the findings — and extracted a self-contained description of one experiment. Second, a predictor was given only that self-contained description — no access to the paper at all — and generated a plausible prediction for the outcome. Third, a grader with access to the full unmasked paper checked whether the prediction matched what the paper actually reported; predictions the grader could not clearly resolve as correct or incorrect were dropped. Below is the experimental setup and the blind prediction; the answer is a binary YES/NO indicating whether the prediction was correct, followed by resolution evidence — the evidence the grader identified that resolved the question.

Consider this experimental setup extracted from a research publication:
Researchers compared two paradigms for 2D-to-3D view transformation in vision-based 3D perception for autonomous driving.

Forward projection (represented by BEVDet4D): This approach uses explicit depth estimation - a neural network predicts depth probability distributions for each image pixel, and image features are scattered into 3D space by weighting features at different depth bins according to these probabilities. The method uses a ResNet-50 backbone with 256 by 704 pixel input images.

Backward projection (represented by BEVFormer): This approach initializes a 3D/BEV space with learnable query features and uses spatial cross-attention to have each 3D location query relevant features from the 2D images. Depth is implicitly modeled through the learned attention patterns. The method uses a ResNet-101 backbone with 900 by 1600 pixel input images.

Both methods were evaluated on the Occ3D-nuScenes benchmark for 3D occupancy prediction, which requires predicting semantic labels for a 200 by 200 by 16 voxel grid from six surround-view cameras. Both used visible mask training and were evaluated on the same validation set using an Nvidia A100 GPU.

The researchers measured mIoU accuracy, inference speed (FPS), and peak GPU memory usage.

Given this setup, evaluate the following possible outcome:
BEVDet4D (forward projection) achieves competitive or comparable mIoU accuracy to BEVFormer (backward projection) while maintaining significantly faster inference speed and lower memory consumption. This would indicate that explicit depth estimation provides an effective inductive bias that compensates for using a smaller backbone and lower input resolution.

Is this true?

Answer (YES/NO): NO